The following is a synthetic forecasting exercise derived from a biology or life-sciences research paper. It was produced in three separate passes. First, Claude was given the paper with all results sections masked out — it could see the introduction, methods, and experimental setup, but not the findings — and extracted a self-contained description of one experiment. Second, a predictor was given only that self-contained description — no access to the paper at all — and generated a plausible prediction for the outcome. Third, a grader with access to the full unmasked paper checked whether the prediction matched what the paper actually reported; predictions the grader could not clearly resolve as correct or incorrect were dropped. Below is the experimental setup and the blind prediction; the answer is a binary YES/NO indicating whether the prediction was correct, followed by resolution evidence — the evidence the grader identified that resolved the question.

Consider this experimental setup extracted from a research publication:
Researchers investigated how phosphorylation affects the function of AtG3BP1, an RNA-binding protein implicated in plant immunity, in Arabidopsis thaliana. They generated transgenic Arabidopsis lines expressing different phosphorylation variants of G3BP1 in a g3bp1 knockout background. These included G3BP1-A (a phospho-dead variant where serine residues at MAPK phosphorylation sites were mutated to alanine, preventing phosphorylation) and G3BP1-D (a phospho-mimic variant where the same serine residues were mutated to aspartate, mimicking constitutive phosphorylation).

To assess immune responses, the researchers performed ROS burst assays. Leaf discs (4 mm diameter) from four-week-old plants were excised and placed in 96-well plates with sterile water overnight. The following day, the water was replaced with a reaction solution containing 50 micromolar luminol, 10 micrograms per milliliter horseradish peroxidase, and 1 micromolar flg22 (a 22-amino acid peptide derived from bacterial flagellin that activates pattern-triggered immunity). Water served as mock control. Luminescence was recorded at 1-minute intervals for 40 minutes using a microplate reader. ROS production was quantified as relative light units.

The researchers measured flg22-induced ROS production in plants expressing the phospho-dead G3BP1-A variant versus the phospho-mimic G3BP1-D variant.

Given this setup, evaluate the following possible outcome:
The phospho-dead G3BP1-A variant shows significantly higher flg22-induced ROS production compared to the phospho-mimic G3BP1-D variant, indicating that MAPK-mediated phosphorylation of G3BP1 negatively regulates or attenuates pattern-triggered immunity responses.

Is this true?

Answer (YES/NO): YES